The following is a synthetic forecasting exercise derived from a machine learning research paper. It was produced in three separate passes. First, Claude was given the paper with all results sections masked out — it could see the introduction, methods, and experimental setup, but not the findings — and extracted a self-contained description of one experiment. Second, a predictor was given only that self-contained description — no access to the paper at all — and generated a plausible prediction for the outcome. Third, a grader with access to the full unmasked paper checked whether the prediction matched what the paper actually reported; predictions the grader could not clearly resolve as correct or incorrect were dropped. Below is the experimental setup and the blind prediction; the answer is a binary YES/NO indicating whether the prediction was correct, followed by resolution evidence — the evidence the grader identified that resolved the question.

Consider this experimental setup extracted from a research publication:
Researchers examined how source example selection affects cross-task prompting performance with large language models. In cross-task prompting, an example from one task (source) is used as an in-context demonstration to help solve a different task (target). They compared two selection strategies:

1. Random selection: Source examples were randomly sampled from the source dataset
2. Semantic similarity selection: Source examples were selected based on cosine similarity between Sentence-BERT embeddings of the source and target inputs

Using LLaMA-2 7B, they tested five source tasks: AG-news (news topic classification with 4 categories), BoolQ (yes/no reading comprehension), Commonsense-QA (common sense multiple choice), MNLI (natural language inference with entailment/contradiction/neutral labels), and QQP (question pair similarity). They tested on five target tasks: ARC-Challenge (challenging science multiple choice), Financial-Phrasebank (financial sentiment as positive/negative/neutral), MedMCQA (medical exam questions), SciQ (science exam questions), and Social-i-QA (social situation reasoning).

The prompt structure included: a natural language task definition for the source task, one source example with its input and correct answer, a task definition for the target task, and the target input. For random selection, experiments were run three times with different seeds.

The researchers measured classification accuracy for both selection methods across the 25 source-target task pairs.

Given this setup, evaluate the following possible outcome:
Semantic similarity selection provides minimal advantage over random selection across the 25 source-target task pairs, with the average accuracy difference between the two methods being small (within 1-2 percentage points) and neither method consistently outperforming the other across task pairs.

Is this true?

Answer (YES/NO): NO